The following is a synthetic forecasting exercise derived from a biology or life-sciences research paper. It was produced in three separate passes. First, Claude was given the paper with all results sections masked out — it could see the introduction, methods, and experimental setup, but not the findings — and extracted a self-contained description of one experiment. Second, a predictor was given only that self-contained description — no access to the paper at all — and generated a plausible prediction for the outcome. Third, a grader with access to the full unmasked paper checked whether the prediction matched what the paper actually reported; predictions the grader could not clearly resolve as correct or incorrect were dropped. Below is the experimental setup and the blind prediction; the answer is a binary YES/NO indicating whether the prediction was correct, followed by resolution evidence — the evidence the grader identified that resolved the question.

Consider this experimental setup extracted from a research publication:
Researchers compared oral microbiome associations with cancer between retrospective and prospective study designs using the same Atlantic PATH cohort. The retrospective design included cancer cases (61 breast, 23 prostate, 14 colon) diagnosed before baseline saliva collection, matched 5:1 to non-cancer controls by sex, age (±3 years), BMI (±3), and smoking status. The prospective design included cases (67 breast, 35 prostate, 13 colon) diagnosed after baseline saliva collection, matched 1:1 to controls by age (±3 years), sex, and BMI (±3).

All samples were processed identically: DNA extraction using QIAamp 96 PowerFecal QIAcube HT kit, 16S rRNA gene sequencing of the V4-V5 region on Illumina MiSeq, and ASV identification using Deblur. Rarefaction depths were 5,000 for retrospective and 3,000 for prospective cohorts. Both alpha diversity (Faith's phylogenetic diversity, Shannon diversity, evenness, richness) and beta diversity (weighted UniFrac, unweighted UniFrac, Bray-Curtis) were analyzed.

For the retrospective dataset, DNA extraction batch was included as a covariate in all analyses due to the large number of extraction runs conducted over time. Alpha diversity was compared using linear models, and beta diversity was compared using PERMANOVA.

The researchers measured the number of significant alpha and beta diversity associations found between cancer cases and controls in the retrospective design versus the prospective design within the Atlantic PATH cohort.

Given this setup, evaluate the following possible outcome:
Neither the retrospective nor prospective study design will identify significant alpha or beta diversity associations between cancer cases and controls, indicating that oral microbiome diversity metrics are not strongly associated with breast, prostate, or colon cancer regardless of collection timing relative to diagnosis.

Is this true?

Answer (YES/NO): NO